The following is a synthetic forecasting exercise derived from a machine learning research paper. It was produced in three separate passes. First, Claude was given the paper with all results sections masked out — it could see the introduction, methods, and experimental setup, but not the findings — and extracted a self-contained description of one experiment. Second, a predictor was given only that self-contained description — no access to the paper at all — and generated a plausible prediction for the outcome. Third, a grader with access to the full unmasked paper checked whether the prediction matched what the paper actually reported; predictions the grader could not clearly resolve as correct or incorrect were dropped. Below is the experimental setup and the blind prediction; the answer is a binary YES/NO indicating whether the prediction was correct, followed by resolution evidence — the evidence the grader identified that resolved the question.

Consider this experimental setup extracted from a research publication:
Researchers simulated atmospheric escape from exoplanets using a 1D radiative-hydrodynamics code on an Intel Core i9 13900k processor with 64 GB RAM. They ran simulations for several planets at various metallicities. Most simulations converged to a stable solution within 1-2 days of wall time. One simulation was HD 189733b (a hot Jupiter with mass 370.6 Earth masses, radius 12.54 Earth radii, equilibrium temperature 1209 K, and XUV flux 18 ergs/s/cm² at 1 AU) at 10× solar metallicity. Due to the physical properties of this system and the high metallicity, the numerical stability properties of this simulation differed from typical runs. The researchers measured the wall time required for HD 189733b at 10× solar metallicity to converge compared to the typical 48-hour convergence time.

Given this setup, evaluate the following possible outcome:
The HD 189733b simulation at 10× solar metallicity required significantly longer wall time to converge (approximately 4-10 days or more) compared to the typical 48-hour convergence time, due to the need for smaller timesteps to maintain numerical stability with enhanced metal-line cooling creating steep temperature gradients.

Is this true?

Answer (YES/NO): YES